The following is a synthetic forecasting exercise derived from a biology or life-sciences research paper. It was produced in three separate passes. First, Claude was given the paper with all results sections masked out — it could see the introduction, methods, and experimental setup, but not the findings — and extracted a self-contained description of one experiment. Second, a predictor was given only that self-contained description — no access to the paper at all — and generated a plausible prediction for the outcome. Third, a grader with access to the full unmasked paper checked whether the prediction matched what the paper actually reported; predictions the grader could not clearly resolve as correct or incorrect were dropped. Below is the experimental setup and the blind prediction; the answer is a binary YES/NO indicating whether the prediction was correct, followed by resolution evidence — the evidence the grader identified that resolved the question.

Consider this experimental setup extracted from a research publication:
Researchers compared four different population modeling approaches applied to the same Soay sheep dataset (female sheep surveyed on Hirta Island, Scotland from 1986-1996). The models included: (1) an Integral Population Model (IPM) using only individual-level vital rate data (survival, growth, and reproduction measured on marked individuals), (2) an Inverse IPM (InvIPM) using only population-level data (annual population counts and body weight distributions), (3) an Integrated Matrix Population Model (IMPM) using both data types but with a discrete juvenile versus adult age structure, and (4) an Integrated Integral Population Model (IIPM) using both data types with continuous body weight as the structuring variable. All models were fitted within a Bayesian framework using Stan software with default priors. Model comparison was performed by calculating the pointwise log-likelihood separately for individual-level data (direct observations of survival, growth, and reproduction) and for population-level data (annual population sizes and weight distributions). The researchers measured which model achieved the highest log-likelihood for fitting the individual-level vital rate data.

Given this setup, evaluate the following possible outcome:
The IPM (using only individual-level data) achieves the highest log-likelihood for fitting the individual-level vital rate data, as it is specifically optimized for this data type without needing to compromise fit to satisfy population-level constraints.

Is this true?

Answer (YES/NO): YES